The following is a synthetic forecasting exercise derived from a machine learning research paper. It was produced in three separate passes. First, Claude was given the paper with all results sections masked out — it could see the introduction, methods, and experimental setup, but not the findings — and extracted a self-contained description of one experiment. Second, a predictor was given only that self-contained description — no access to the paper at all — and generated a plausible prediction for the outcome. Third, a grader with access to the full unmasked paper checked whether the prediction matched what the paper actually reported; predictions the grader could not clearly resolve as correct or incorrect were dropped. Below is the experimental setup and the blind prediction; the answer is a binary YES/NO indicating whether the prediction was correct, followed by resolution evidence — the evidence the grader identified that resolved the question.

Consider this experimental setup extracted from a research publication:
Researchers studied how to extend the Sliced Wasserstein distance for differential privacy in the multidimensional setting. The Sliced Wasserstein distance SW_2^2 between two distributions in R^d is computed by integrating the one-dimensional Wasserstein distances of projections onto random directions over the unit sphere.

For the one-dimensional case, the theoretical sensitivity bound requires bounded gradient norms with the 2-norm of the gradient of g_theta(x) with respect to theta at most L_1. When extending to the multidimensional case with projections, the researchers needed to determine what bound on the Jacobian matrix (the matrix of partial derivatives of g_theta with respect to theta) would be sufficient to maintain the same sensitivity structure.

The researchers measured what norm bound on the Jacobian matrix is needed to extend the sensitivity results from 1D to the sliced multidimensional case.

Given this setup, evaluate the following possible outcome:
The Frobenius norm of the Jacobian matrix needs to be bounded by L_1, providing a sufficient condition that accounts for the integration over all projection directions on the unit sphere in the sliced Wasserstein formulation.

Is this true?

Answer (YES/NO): NO